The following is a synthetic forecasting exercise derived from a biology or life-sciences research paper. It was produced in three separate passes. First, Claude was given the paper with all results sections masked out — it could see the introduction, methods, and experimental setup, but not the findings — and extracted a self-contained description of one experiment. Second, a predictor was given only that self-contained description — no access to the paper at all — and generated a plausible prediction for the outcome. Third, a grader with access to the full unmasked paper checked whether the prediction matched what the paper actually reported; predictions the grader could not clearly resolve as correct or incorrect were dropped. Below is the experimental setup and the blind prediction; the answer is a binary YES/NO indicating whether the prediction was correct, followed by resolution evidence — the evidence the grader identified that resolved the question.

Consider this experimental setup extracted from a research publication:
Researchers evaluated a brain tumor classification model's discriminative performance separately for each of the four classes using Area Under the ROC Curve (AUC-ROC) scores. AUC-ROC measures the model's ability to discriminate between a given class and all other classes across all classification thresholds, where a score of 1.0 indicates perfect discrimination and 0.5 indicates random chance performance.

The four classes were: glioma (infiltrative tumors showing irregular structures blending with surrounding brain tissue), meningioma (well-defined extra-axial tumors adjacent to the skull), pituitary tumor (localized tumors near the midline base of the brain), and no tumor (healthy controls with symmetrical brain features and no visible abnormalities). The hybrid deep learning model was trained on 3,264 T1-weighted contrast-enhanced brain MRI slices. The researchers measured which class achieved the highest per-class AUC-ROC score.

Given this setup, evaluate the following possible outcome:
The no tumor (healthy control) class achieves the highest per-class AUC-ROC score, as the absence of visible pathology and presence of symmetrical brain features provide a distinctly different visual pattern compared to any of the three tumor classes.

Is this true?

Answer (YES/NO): YES